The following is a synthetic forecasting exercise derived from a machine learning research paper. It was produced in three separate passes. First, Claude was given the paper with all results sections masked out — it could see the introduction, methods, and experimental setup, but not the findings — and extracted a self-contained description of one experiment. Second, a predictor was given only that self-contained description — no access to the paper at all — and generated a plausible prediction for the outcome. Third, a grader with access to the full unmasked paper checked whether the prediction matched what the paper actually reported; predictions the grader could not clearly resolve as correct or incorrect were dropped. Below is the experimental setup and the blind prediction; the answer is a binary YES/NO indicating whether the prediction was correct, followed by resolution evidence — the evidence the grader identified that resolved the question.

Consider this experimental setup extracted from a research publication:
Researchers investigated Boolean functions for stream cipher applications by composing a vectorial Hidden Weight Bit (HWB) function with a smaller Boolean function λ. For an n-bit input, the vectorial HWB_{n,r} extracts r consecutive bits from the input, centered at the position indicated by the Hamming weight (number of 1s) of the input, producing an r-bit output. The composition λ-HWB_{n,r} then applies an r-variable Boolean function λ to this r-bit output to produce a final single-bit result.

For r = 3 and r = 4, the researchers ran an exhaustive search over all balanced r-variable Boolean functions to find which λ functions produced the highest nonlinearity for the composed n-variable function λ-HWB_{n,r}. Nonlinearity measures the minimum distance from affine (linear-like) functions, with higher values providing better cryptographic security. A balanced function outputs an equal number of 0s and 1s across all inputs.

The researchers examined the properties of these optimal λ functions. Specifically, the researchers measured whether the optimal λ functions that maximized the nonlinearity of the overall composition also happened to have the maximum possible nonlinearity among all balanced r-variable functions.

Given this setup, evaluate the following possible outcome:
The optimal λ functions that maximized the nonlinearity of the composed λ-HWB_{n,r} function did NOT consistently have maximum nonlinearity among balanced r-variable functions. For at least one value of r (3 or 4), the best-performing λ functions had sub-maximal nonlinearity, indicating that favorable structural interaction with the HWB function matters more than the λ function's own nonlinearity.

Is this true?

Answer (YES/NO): NO